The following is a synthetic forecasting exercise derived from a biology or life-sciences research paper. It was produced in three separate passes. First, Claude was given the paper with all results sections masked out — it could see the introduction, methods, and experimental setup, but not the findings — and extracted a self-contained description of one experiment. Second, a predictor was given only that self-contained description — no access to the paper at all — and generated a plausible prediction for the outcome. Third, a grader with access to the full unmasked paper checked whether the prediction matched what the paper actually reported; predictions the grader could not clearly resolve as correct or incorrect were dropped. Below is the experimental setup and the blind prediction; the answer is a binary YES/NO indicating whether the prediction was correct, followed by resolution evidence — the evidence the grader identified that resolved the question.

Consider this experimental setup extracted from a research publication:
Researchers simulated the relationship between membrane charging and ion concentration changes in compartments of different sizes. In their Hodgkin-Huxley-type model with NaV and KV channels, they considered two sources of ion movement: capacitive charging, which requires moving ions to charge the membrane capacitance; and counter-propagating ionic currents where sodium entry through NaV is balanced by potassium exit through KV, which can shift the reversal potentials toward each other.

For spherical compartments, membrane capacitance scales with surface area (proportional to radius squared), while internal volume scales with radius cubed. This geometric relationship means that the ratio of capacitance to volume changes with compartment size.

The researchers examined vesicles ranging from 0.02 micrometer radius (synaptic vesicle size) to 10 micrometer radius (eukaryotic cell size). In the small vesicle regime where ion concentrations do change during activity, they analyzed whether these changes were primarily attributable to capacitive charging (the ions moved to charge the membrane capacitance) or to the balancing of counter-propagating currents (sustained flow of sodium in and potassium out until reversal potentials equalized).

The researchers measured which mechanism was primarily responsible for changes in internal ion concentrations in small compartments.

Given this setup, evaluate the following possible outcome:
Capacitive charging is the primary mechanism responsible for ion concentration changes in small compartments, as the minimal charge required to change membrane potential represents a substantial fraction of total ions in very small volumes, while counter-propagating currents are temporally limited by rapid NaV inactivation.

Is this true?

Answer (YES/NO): NO